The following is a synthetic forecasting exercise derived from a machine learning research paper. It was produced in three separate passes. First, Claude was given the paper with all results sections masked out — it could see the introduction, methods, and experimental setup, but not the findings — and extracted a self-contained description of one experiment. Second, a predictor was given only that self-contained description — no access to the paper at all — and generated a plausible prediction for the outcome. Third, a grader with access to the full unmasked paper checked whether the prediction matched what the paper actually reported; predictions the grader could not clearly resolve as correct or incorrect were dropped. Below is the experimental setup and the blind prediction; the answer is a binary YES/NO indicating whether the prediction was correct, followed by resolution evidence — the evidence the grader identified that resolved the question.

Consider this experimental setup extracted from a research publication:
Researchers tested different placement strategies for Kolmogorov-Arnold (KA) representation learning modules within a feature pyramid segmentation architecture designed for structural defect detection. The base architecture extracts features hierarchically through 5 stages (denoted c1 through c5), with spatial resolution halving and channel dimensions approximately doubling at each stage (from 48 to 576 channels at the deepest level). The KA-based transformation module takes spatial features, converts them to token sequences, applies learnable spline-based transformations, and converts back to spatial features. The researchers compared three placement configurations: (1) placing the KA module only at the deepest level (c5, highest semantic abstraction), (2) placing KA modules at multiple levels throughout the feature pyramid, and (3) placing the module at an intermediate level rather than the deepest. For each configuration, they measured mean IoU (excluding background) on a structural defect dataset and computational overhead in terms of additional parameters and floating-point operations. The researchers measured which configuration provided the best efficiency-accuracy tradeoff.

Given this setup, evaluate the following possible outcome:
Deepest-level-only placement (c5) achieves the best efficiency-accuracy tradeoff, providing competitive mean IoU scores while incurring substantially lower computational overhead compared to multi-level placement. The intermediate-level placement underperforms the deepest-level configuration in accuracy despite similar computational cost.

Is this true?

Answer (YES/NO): YES